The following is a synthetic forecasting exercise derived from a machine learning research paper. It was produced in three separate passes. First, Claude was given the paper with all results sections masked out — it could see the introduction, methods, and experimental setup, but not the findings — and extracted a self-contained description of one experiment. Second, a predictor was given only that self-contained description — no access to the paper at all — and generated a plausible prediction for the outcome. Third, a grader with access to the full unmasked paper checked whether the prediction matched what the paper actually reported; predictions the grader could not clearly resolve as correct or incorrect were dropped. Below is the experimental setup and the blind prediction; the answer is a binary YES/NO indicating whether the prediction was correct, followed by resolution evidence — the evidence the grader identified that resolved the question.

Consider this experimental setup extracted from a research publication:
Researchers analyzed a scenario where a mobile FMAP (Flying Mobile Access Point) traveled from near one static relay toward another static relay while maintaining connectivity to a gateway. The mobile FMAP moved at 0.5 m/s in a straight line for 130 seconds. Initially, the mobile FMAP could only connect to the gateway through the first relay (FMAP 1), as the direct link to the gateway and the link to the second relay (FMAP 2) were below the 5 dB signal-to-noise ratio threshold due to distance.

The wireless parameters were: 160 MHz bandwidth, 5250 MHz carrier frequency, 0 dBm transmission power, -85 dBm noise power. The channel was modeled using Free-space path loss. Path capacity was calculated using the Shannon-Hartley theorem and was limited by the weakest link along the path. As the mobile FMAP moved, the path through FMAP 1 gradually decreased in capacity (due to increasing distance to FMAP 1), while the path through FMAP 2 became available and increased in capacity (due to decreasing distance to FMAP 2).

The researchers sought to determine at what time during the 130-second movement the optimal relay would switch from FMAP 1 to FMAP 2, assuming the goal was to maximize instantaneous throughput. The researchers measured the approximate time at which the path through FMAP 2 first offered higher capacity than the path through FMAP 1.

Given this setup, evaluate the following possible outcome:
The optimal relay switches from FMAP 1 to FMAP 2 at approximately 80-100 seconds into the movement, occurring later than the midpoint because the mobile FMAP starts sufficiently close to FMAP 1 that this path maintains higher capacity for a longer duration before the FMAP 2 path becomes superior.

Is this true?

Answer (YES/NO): NO